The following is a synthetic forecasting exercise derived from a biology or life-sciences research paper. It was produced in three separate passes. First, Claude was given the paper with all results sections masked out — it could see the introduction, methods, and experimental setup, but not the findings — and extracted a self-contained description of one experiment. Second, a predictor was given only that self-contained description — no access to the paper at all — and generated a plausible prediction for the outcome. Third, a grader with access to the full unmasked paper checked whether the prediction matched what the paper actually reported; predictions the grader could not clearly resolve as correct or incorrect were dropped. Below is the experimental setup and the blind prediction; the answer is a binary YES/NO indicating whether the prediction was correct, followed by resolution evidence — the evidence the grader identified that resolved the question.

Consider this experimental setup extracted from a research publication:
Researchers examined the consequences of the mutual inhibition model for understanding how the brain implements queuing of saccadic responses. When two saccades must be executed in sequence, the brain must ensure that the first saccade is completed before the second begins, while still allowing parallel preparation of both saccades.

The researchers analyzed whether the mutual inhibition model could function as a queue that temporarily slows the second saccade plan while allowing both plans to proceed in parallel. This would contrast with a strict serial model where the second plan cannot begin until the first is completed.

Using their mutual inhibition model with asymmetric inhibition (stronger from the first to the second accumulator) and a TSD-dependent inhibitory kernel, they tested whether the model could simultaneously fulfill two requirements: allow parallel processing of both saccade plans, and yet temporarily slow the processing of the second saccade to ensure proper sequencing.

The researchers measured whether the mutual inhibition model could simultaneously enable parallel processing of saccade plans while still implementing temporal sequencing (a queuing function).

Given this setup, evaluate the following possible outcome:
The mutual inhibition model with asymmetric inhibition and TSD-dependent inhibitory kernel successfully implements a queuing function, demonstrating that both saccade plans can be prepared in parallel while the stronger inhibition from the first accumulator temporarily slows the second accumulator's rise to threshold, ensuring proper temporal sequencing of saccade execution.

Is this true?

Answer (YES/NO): YES